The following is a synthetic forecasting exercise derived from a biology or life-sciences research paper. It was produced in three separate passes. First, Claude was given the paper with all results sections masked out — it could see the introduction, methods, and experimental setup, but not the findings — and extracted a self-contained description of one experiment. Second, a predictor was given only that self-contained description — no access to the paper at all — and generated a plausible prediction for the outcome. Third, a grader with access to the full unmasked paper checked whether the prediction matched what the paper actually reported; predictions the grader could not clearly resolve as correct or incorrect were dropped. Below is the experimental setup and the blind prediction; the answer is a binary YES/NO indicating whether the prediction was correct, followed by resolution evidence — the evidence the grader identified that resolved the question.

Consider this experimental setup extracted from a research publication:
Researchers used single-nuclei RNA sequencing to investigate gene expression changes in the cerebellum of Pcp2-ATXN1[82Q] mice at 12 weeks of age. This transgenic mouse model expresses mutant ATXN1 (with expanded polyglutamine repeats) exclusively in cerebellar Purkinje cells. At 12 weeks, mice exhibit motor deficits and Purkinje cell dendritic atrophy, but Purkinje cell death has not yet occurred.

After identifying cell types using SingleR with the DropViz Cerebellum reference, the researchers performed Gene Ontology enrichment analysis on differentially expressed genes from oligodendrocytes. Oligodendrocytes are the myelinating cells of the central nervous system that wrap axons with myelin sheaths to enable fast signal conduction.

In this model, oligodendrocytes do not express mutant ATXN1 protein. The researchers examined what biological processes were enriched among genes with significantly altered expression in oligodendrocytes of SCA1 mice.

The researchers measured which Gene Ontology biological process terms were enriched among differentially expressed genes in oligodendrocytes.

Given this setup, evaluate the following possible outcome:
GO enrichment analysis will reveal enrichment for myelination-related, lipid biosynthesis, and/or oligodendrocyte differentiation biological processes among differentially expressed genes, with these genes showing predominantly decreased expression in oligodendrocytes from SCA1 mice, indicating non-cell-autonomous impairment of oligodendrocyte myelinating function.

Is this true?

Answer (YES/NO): NO